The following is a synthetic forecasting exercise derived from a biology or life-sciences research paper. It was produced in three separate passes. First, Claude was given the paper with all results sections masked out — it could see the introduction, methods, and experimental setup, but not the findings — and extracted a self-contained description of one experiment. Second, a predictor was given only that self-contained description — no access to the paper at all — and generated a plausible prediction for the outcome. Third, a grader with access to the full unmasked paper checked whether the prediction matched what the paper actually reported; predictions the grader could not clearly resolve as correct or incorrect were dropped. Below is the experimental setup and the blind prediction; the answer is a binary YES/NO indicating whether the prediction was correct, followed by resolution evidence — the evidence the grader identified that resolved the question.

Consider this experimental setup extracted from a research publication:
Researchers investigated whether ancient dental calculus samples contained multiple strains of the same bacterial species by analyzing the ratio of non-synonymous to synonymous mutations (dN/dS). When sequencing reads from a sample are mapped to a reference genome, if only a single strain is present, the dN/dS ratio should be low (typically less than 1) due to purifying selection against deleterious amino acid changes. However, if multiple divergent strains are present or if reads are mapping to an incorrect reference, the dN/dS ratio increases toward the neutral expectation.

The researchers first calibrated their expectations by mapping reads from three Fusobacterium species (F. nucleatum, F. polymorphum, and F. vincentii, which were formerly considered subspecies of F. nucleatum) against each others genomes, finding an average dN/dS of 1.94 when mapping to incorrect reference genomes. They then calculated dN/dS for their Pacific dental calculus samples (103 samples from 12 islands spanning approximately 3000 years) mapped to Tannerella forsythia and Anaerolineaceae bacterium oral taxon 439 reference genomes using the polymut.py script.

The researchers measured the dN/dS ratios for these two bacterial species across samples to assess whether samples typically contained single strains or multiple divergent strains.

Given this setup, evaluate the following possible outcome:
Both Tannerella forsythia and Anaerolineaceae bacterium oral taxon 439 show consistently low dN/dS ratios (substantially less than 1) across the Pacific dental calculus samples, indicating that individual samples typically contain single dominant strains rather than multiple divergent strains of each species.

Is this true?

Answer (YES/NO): NO